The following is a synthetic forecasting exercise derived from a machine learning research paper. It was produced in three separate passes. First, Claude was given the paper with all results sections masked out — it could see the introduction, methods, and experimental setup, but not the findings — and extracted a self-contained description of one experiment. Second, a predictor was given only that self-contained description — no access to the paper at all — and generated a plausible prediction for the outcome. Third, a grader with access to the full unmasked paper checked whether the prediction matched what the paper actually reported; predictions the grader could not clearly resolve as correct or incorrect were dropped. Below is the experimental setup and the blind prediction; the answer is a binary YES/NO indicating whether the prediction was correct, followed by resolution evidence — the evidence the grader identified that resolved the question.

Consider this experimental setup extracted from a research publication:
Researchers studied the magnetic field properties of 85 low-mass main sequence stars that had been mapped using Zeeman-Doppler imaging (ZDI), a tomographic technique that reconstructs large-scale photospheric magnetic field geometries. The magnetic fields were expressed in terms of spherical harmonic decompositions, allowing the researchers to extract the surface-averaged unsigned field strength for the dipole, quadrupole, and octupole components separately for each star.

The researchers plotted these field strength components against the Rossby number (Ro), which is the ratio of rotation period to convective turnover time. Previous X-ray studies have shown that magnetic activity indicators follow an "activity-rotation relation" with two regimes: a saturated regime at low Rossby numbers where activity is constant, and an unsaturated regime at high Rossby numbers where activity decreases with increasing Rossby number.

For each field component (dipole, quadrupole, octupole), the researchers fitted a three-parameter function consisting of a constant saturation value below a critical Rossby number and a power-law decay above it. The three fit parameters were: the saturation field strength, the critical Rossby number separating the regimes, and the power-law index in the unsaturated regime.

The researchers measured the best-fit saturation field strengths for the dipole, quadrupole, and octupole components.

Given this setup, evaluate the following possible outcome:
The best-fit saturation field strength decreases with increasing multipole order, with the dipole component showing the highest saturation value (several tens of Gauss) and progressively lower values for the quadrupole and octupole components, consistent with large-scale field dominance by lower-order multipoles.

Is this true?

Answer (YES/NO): NO